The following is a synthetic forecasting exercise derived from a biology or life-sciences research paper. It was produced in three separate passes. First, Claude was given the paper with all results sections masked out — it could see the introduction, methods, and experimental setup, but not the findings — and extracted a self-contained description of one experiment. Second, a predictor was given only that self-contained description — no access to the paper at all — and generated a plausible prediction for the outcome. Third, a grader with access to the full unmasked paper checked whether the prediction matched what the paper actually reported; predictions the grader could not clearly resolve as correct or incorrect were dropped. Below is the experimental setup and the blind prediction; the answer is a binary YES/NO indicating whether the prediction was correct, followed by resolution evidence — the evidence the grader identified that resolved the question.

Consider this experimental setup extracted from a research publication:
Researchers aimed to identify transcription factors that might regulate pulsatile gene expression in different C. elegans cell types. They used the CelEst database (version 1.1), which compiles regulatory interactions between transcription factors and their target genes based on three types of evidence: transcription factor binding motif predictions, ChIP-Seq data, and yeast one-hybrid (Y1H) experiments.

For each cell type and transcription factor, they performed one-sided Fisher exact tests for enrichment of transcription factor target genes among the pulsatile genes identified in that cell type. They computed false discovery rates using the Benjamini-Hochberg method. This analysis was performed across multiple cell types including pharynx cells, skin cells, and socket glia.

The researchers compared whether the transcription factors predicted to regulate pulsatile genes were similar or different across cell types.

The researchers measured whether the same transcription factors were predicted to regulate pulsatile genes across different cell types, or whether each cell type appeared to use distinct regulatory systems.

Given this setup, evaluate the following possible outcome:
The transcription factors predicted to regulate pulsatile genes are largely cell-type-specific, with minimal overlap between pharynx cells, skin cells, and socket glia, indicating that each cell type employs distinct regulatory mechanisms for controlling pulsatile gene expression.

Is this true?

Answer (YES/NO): NO